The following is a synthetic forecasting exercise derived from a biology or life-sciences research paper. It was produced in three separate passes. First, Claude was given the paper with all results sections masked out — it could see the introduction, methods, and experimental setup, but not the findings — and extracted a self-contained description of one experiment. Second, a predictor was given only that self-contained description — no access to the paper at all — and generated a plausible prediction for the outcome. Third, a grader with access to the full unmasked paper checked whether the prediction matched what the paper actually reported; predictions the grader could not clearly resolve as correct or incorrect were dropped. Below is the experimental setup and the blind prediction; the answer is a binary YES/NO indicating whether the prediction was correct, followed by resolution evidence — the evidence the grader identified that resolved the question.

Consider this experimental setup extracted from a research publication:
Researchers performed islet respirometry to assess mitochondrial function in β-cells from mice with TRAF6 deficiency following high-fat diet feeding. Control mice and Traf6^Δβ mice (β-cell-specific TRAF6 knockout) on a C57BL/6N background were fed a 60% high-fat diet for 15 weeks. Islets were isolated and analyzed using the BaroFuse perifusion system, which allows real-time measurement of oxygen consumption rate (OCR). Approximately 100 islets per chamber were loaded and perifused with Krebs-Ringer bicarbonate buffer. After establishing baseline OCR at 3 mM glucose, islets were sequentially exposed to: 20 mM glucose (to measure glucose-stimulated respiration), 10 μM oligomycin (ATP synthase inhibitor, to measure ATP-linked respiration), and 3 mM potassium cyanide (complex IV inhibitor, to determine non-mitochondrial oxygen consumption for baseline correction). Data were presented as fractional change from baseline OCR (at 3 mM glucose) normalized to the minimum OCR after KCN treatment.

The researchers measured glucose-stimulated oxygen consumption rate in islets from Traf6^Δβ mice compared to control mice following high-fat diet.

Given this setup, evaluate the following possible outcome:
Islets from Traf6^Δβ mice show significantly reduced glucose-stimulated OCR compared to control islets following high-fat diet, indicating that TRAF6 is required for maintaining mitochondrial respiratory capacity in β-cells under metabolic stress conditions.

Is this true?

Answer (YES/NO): YES